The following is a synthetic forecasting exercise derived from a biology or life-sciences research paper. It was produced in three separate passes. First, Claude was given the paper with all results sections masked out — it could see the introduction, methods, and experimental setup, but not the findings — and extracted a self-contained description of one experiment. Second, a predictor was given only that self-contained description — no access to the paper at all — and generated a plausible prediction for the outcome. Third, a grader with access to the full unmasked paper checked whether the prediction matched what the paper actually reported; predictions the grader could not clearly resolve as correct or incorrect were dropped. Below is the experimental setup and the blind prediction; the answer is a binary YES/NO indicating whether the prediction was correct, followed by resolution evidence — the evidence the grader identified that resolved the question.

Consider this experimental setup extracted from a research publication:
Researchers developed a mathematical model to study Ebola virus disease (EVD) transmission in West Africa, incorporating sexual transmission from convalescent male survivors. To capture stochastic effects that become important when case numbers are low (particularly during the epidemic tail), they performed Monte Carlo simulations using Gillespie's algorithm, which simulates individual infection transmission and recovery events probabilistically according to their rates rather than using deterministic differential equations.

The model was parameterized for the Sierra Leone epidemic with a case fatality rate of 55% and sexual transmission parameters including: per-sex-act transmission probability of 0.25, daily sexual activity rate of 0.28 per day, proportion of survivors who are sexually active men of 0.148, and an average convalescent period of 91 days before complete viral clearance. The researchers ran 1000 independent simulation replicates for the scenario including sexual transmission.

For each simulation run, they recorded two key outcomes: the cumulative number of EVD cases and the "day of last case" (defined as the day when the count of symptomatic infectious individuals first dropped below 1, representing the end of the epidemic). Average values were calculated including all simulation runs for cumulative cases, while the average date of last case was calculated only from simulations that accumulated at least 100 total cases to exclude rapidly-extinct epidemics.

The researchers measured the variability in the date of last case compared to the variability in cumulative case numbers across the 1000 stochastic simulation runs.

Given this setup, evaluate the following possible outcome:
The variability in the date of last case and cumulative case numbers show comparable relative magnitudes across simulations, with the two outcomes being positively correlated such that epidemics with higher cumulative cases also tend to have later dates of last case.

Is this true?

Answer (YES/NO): NO